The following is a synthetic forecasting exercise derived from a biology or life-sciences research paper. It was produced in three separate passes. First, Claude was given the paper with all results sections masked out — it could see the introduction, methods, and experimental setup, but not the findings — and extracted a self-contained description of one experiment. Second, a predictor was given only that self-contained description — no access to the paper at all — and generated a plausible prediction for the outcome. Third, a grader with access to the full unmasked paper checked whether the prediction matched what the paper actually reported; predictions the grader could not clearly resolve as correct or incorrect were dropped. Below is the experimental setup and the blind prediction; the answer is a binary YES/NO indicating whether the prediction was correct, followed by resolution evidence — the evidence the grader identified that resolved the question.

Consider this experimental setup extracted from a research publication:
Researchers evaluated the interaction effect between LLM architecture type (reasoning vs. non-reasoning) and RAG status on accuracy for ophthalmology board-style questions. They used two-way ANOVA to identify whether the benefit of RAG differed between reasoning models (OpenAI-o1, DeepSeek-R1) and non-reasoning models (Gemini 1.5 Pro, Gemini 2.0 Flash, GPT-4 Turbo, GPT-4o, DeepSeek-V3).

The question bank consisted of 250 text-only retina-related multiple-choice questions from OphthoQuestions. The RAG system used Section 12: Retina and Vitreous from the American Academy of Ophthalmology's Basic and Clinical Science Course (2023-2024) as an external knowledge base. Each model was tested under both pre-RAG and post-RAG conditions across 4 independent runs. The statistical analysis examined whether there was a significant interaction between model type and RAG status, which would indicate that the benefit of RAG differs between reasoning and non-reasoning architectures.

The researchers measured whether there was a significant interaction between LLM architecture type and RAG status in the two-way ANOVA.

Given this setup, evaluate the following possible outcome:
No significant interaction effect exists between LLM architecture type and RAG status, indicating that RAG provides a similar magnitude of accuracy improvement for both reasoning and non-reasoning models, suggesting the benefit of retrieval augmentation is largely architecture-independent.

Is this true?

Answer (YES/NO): NO